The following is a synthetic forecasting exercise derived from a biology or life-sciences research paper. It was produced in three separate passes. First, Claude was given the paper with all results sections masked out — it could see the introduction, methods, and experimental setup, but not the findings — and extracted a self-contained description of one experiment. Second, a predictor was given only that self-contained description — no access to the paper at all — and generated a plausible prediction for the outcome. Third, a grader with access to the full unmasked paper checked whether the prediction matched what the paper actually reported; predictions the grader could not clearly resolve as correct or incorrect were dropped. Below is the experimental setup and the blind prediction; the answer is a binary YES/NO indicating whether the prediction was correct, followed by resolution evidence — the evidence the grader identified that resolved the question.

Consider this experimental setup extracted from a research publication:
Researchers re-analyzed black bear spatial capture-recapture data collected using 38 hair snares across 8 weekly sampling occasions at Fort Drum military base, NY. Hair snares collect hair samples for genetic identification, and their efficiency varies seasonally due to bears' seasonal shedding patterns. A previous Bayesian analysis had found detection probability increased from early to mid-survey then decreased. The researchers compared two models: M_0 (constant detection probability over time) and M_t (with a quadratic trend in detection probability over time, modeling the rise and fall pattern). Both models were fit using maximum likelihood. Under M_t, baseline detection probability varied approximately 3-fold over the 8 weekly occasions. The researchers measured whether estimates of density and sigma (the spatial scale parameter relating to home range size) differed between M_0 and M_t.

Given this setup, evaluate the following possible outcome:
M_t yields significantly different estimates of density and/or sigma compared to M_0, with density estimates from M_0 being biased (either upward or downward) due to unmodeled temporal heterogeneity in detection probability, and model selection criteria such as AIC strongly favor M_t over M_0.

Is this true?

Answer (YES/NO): NO